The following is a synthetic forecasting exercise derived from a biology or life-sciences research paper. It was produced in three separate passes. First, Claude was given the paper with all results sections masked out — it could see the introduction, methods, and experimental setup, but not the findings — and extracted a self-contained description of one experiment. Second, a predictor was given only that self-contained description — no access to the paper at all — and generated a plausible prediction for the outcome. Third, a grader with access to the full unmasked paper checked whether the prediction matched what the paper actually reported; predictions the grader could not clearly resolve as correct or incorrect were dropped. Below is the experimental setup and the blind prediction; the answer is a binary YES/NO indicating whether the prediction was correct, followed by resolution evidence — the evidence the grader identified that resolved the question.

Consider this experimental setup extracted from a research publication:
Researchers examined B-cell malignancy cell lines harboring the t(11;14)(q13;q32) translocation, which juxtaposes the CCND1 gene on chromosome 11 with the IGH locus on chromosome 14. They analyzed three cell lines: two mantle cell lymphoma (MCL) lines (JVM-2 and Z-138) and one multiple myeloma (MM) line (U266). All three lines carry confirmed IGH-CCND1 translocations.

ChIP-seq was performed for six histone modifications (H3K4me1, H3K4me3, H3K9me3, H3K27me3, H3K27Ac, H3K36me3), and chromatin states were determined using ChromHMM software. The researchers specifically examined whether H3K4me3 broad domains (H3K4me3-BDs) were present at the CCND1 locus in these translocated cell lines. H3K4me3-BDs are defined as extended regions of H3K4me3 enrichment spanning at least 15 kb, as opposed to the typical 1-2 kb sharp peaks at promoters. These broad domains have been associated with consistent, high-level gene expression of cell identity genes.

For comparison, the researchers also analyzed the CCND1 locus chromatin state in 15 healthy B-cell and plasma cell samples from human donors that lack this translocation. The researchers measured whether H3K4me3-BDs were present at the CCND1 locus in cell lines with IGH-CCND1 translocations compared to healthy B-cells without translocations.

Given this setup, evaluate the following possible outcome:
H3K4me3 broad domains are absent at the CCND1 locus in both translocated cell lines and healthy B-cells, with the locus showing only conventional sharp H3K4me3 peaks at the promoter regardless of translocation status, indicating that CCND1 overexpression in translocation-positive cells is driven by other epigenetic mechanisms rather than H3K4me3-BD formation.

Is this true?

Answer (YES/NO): NO